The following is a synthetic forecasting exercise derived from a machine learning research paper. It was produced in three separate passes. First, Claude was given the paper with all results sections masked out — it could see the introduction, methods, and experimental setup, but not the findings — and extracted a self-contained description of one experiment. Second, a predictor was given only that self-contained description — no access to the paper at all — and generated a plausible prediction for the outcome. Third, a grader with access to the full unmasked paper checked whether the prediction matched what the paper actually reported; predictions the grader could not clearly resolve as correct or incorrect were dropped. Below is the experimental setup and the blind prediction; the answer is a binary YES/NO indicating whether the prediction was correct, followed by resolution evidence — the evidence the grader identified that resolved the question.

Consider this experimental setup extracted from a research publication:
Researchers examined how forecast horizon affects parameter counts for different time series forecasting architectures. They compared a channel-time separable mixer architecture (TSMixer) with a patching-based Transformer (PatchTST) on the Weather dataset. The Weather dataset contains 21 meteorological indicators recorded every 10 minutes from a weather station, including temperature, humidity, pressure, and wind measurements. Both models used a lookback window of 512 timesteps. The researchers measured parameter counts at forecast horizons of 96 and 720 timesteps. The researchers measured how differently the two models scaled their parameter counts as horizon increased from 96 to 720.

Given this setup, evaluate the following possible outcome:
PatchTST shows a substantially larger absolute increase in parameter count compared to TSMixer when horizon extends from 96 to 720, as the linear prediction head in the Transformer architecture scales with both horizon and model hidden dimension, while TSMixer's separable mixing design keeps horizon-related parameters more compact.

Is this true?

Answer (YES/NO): YES